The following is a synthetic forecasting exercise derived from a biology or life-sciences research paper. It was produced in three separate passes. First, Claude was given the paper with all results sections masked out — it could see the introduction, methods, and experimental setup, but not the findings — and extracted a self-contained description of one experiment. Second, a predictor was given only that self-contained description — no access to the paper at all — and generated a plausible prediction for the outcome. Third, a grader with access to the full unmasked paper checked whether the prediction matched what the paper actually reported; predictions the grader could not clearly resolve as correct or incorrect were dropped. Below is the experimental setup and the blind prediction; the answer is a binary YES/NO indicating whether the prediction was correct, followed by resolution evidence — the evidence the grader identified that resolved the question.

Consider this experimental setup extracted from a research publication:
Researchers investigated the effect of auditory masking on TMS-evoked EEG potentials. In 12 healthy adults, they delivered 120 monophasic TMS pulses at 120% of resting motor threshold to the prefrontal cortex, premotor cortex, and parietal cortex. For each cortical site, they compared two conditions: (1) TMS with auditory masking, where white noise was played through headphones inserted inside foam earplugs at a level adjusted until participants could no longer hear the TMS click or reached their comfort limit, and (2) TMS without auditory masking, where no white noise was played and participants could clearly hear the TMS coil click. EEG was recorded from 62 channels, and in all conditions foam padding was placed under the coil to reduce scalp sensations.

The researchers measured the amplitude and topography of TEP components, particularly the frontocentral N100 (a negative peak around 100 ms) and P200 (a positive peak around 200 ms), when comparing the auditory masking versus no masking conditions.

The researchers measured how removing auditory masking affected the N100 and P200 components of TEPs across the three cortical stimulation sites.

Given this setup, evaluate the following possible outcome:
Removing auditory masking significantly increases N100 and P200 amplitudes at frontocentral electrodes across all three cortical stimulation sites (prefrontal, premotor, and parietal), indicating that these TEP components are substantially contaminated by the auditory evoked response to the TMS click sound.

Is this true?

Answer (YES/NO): NO